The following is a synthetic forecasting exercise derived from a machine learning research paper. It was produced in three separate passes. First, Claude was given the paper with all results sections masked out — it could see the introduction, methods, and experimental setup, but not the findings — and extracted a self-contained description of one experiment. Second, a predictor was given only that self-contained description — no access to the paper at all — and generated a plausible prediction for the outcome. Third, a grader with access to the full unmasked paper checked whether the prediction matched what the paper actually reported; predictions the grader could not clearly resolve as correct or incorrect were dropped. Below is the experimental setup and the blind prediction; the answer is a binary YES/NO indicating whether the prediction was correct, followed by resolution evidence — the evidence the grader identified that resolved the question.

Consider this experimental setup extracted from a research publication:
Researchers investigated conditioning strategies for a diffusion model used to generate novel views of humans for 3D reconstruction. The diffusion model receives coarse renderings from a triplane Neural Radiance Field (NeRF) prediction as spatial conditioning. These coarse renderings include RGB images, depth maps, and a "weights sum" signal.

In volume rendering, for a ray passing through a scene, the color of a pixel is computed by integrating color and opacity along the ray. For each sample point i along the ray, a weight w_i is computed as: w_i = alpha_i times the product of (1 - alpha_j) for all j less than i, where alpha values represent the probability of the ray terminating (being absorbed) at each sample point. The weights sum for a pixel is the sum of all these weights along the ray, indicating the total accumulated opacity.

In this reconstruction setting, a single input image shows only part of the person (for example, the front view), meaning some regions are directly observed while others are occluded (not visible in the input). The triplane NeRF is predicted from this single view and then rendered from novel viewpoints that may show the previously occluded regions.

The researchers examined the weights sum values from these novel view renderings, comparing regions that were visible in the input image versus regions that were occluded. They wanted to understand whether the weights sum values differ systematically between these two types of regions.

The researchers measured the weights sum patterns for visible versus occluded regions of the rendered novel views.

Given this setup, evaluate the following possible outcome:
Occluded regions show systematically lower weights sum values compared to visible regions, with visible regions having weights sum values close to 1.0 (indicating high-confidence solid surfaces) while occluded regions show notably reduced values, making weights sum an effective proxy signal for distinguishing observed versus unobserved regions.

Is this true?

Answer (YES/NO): YES